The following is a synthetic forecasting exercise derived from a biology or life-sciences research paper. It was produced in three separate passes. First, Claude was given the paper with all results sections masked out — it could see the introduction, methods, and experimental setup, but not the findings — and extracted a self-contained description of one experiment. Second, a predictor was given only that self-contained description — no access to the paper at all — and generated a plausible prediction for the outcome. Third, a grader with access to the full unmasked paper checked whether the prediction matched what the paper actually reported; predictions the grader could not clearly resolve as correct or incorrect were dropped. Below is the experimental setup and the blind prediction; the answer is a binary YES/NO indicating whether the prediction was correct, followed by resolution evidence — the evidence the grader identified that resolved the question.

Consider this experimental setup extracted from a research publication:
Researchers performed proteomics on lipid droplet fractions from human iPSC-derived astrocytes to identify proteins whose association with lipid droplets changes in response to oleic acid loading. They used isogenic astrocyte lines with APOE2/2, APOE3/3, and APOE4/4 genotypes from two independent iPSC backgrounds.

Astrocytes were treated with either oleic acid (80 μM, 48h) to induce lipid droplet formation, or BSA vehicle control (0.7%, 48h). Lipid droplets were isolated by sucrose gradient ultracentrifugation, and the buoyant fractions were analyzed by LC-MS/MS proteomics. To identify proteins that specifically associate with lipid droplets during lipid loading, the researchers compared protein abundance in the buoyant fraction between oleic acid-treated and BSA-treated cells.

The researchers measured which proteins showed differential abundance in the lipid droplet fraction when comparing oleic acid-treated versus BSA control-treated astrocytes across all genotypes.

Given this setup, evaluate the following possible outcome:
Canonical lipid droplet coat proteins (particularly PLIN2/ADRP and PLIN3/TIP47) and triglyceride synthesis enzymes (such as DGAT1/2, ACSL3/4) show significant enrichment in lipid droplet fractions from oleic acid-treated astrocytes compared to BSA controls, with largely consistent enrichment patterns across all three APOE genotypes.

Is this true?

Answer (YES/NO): NO